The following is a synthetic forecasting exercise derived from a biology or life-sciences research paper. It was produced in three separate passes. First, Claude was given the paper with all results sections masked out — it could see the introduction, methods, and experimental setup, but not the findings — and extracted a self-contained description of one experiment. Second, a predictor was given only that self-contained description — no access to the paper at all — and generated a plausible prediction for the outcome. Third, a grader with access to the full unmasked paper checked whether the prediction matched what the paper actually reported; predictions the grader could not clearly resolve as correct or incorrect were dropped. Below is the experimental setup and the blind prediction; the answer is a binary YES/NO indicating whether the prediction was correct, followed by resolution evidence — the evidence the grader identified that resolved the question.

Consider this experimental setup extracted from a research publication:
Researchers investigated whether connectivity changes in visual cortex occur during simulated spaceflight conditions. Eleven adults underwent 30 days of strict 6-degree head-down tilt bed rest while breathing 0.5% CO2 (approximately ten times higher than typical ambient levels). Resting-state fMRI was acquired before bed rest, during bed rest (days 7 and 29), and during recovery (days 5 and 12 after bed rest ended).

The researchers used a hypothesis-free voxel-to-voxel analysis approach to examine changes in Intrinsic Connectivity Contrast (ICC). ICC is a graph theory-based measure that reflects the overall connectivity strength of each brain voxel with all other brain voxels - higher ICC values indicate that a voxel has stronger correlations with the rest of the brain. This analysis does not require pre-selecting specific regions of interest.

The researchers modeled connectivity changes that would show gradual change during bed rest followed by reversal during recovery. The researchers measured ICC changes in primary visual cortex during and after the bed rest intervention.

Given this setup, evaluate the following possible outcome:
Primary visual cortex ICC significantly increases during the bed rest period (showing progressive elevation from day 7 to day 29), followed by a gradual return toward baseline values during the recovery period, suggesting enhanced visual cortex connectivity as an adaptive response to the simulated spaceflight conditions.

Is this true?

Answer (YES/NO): NO